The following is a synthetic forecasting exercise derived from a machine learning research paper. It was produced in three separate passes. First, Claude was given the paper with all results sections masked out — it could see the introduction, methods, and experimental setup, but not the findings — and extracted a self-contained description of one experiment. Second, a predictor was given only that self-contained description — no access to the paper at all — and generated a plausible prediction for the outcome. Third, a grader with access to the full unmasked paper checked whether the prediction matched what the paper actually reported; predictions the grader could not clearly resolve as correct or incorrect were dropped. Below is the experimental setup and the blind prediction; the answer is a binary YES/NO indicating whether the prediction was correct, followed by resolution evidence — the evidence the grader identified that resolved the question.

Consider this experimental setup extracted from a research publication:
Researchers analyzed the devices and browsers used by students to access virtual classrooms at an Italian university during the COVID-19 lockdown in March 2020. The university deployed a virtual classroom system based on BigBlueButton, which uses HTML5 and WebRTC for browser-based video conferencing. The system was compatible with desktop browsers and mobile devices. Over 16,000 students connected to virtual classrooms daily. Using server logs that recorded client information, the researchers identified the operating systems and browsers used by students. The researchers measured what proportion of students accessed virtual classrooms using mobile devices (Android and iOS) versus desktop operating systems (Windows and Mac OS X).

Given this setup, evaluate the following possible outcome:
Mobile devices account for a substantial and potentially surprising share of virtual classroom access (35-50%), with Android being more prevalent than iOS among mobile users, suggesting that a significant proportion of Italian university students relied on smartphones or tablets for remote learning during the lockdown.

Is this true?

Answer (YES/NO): NO